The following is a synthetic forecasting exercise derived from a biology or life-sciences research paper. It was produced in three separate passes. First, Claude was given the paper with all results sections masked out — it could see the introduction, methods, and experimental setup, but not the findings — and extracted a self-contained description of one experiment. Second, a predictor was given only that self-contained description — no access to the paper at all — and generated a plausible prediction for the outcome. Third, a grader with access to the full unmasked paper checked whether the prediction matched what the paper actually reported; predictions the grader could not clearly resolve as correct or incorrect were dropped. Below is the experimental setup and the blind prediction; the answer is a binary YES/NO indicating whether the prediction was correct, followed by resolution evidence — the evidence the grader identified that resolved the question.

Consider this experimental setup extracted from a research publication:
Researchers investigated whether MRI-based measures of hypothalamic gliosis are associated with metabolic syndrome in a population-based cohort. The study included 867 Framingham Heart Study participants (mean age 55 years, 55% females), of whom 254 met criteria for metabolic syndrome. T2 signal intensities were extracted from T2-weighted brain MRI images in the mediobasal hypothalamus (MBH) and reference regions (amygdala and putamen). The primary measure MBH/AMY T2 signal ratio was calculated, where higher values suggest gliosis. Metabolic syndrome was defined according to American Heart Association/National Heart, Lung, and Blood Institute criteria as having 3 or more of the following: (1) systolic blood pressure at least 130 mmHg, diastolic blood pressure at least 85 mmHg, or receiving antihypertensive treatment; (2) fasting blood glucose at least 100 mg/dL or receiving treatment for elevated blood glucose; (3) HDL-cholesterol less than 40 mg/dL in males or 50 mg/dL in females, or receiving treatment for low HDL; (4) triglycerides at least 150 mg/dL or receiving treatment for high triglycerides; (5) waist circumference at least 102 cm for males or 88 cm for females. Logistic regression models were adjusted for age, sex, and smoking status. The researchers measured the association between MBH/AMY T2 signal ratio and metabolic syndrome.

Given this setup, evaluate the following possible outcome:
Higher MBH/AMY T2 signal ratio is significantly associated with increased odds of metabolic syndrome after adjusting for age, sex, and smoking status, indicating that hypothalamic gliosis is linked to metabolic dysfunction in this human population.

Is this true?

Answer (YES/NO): YES